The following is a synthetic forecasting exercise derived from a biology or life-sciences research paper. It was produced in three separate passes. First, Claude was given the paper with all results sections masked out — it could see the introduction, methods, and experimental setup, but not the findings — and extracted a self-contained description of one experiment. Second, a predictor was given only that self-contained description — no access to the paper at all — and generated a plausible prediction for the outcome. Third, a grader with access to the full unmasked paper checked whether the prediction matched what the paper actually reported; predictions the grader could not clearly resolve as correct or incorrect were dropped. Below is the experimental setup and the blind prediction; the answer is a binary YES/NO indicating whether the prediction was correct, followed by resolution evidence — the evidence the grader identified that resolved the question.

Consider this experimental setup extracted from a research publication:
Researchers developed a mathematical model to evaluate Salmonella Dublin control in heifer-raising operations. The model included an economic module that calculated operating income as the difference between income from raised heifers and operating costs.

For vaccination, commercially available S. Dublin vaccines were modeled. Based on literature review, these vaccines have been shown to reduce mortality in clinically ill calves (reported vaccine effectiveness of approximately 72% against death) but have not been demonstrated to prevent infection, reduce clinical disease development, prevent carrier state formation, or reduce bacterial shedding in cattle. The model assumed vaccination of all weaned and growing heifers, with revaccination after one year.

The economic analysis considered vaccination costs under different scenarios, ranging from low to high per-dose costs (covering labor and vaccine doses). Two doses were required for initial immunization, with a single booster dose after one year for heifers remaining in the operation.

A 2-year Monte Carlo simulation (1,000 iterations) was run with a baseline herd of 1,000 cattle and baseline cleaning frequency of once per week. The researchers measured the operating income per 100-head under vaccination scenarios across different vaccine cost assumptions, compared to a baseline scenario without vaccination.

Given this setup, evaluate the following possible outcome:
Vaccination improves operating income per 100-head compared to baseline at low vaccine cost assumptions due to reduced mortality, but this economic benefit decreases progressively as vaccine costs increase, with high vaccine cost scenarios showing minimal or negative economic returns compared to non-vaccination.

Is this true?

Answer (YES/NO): YES